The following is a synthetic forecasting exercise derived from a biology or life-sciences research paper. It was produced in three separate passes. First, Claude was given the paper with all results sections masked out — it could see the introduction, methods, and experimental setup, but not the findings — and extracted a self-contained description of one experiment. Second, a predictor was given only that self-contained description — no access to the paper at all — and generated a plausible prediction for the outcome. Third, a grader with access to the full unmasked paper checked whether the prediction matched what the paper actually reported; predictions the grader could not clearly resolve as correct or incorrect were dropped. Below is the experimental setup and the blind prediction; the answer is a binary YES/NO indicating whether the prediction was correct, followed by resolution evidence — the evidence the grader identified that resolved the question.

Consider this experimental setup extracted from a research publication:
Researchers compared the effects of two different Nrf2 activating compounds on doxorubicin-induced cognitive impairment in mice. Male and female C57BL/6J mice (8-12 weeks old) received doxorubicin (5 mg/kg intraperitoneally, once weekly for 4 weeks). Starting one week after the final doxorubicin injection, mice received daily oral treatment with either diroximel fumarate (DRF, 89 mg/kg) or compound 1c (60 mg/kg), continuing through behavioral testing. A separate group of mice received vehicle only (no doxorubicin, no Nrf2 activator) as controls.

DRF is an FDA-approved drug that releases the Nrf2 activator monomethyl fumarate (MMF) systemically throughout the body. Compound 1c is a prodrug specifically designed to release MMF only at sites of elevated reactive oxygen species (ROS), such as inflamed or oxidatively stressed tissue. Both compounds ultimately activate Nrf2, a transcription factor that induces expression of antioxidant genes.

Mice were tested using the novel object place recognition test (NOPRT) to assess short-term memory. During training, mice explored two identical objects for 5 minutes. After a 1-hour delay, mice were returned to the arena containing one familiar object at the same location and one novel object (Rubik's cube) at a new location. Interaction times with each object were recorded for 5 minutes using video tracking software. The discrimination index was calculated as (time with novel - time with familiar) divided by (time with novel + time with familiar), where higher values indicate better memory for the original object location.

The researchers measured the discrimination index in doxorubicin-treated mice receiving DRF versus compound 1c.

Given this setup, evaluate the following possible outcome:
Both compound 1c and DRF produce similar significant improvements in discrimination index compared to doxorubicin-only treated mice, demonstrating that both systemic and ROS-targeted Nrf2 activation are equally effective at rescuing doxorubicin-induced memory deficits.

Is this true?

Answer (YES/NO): YES